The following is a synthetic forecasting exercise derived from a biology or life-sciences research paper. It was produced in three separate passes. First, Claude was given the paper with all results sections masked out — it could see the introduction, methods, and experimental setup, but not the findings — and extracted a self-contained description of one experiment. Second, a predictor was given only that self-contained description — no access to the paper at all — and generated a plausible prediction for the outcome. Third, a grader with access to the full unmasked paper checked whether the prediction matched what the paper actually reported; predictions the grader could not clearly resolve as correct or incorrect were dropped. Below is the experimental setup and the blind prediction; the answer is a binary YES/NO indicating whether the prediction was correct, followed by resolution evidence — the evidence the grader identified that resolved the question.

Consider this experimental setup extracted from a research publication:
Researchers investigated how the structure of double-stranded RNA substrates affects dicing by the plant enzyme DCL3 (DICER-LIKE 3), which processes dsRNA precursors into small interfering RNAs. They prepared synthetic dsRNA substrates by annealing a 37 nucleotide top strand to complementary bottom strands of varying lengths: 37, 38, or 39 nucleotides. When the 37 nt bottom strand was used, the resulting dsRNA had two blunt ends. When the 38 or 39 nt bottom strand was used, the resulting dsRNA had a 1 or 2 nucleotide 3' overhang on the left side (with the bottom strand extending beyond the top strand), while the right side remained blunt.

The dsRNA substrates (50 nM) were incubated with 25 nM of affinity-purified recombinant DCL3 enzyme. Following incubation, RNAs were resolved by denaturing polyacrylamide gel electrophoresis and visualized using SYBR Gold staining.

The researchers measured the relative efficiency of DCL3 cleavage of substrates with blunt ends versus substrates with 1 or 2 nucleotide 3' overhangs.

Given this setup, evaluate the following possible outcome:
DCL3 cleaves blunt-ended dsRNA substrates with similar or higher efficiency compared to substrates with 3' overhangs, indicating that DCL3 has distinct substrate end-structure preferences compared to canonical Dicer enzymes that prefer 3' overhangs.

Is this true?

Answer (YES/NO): NO